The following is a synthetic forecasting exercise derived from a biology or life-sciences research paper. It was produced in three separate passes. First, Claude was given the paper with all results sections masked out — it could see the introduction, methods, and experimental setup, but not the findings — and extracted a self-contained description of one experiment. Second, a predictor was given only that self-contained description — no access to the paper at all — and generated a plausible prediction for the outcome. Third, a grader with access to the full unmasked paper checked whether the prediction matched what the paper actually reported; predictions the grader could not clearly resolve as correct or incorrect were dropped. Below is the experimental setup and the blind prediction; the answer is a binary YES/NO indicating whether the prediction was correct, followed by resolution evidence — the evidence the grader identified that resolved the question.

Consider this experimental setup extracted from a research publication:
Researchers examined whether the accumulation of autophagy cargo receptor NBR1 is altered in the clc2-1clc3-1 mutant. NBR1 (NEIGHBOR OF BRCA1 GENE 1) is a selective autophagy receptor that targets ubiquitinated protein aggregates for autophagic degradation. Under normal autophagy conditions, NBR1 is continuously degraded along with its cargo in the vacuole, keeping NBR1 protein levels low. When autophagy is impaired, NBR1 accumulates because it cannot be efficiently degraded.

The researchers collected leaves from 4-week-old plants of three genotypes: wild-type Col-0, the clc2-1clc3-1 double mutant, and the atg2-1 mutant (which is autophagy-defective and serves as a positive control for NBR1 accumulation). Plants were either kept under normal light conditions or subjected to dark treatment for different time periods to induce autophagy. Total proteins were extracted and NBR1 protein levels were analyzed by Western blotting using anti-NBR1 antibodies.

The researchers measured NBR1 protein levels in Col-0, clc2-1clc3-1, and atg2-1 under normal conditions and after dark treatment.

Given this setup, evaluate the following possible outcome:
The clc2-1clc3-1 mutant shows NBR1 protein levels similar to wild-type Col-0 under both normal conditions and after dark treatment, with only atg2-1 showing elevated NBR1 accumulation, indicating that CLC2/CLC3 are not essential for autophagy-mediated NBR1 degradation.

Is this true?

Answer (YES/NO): NO